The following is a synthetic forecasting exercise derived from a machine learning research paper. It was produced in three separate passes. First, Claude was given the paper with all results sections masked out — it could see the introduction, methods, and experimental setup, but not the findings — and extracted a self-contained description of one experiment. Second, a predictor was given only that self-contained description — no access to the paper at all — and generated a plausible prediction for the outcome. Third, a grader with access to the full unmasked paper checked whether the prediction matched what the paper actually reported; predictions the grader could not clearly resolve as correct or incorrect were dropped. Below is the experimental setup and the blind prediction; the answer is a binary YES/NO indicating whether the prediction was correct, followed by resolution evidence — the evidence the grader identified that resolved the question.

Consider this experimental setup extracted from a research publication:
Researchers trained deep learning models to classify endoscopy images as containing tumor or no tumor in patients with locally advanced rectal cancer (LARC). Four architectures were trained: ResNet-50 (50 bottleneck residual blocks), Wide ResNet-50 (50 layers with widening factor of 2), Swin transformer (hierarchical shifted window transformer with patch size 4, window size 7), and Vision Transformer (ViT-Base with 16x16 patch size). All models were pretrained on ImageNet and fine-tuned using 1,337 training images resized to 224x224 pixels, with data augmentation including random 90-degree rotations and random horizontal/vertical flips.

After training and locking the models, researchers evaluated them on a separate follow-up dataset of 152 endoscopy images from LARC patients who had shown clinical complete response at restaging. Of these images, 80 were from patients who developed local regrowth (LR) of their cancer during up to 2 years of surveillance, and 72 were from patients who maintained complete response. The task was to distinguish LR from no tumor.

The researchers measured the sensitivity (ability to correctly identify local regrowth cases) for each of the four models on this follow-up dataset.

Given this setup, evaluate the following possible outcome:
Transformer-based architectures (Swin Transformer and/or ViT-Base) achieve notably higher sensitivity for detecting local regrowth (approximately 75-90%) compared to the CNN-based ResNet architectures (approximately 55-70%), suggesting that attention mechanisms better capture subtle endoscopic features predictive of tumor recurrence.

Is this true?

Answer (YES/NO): NO